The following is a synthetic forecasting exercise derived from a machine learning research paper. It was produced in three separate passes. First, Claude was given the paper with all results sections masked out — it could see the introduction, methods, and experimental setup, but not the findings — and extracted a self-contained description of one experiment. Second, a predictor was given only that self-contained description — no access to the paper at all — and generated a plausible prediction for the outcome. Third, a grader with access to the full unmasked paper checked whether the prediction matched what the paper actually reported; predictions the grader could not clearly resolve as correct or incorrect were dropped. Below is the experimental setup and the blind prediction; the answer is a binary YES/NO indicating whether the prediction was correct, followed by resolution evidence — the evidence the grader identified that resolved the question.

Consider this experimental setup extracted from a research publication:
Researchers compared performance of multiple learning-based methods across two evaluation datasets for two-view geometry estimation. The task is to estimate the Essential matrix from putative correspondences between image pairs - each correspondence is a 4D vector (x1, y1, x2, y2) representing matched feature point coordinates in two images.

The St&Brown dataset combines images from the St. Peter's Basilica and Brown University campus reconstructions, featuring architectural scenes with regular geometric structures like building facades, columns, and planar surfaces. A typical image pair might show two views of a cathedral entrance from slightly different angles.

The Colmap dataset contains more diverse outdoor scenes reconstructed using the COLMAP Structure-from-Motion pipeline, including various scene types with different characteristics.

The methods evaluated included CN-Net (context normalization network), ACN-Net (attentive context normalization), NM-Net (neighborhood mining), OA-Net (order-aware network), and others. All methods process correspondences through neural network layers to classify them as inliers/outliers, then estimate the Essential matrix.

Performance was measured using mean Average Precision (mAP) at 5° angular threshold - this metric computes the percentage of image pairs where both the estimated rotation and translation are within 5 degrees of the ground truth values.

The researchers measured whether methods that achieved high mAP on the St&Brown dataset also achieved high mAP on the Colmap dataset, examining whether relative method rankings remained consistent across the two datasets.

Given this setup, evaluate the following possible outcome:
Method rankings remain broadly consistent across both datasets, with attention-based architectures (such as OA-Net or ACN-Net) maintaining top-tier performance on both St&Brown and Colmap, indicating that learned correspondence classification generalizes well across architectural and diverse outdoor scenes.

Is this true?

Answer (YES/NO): YES